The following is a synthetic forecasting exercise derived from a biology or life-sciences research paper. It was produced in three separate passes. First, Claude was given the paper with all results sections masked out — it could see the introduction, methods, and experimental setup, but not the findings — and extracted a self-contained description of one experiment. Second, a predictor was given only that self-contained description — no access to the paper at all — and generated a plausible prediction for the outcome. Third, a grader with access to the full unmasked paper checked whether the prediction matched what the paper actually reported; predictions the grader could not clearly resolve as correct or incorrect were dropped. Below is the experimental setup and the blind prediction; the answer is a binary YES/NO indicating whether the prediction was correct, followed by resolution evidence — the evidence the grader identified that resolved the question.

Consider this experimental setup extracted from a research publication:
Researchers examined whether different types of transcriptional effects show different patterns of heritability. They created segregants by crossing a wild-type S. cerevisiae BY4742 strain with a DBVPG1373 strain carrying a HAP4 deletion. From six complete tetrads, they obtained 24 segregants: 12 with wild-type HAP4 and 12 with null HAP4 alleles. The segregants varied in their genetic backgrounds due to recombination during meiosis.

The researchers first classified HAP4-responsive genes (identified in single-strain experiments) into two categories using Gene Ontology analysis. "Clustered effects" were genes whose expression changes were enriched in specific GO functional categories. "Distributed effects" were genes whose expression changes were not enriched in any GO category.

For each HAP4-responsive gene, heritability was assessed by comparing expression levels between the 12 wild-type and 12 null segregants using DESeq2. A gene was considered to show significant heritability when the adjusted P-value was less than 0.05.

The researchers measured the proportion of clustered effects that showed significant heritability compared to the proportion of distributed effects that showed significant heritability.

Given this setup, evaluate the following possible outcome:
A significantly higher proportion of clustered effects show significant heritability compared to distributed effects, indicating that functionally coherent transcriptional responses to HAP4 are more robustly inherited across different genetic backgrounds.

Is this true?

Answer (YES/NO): YES